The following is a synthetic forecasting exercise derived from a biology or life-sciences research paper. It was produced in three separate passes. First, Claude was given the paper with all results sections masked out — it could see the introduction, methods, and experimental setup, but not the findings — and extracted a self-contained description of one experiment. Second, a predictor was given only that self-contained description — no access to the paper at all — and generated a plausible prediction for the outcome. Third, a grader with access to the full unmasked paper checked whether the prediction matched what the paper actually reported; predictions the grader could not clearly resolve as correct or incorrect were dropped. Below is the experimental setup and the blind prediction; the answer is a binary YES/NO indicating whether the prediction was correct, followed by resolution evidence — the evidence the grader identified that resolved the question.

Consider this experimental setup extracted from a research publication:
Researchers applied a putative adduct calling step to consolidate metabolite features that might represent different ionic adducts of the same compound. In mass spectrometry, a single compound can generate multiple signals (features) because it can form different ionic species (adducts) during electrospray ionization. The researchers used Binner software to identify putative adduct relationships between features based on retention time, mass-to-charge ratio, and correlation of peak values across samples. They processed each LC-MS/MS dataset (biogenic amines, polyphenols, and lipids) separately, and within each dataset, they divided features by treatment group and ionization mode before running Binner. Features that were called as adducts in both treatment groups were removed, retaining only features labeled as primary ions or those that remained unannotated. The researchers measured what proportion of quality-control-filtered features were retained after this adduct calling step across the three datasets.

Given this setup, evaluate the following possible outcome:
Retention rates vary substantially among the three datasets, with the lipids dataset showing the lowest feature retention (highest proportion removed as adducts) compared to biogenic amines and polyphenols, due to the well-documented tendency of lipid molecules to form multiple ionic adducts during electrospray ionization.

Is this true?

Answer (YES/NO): YES